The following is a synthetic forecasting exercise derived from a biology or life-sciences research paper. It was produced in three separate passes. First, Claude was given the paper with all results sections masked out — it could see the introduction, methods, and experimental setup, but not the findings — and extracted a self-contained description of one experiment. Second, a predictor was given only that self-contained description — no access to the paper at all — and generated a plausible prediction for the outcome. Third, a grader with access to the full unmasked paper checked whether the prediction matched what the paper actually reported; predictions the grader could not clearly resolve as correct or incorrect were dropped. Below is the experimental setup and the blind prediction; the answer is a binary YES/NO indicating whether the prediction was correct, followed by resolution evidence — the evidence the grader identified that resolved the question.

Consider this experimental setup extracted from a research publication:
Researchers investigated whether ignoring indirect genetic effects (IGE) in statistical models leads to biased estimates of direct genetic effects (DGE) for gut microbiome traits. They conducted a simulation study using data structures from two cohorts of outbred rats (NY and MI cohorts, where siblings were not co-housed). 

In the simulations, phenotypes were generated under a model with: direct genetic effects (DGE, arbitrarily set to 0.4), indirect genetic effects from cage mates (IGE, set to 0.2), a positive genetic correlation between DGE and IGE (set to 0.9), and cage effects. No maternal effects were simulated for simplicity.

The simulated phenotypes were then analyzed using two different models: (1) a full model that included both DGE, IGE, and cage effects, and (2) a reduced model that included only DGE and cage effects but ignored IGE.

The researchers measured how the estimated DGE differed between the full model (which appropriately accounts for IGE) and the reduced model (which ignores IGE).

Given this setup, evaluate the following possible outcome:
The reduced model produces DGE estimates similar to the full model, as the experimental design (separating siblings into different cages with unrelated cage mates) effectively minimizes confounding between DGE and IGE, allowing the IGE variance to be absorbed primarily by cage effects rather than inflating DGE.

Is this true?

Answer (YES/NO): NO